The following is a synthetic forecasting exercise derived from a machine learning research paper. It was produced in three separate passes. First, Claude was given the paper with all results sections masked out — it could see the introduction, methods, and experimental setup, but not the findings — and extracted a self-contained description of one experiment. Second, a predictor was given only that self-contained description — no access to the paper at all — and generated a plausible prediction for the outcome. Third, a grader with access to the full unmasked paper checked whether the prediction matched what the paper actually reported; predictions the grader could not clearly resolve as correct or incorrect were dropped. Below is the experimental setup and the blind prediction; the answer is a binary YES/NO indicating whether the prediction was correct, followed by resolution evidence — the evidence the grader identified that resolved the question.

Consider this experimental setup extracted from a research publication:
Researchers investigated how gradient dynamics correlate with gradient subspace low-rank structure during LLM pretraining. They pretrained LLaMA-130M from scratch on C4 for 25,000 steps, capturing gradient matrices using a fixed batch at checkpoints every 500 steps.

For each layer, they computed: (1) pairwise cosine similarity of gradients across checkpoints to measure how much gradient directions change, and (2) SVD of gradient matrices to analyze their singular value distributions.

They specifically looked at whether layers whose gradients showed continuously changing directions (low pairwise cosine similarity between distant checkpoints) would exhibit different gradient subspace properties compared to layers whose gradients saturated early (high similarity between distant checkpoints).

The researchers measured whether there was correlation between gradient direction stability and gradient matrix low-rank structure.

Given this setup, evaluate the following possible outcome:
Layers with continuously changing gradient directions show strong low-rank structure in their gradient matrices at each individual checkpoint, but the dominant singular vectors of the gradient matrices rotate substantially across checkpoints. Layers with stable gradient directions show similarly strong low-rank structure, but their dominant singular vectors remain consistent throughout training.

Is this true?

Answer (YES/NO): NO